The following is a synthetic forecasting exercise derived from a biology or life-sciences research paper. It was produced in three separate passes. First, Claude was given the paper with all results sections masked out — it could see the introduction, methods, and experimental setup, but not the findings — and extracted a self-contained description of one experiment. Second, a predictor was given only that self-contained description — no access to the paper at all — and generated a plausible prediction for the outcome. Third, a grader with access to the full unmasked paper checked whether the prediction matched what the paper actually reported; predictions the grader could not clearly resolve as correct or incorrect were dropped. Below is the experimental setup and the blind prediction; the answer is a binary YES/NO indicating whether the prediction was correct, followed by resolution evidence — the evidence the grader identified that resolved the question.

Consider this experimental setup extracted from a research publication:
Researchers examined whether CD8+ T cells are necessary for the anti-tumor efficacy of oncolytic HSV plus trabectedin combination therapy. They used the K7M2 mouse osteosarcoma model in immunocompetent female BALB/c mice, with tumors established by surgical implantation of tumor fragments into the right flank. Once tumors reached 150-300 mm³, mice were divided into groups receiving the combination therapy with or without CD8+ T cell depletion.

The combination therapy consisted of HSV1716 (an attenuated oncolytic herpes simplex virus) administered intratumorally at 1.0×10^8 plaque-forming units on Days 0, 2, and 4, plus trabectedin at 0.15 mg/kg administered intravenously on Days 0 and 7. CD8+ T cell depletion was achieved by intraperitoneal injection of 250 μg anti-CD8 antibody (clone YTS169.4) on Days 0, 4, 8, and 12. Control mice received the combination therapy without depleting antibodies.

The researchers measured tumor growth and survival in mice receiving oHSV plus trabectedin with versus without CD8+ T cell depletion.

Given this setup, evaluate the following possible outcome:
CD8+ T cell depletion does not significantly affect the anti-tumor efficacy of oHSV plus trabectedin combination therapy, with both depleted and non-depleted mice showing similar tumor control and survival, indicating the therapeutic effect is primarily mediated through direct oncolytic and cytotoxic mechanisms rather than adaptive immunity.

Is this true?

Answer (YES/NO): NO